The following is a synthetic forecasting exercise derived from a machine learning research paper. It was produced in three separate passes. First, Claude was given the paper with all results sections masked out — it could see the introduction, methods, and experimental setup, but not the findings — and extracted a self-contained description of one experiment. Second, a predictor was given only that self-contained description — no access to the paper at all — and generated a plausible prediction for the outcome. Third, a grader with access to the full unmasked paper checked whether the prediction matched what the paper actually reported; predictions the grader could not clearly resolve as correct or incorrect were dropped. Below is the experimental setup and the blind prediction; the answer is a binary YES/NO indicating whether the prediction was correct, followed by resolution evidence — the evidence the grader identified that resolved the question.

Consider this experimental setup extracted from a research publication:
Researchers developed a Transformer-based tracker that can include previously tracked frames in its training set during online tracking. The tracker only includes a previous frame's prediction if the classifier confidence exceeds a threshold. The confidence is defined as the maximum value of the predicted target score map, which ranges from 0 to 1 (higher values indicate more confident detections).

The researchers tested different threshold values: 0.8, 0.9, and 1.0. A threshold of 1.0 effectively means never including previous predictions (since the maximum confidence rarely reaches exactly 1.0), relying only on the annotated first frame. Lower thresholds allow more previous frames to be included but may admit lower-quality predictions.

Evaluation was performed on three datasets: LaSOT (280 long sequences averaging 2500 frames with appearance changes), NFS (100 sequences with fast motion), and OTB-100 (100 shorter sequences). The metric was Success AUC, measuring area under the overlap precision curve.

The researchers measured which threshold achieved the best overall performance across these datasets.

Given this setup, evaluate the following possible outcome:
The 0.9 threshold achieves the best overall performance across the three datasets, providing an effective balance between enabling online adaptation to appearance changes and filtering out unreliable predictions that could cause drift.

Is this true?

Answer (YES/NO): YES